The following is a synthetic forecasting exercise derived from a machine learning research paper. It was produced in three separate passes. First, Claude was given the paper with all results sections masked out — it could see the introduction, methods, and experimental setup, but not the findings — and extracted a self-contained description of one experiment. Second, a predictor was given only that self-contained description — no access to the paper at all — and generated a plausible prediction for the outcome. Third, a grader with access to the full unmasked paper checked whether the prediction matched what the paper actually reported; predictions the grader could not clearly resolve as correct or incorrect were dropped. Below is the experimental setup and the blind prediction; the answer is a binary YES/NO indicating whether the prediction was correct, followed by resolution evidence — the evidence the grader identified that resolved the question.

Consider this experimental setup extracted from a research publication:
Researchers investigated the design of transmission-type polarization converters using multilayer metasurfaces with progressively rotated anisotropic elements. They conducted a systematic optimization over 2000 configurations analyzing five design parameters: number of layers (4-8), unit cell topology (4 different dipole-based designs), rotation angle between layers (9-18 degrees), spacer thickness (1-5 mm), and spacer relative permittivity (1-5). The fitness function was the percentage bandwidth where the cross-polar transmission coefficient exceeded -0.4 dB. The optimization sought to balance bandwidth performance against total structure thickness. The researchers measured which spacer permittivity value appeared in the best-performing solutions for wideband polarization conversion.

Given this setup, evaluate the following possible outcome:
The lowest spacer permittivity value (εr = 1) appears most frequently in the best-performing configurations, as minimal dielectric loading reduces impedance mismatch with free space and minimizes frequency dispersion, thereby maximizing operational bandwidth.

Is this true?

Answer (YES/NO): YES